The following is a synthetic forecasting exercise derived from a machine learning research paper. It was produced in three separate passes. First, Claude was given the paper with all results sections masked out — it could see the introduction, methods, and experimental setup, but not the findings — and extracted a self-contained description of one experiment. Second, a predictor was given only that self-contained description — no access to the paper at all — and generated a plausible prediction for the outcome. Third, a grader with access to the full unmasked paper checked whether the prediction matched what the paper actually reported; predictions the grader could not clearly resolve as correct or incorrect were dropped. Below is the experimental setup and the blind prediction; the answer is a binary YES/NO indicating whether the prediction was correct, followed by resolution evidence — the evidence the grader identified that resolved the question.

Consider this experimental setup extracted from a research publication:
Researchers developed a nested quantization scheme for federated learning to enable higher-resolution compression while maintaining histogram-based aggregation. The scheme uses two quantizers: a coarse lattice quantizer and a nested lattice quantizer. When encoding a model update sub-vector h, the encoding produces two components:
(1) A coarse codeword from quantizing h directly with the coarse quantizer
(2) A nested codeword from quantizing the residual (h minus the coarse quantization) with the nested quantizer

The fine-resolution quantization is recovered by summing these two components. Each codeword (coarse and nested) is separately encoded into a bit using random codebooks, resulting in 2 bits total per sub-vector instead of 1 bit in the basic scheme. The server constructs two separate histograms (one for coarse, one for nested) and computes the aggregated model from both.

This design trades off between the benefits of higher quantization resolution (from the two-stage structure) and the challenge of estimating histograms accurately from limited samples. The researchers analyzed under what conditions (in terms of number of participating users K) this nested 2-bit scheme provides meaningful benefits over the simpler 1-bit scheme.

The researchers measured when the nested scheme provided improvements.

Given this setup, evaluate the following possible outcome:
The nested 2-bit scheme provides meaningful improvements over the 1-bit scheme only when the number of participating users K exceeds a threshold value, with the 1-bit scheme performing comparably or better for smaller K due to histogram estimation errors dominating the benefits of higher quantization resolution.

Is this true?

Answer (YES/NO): NO